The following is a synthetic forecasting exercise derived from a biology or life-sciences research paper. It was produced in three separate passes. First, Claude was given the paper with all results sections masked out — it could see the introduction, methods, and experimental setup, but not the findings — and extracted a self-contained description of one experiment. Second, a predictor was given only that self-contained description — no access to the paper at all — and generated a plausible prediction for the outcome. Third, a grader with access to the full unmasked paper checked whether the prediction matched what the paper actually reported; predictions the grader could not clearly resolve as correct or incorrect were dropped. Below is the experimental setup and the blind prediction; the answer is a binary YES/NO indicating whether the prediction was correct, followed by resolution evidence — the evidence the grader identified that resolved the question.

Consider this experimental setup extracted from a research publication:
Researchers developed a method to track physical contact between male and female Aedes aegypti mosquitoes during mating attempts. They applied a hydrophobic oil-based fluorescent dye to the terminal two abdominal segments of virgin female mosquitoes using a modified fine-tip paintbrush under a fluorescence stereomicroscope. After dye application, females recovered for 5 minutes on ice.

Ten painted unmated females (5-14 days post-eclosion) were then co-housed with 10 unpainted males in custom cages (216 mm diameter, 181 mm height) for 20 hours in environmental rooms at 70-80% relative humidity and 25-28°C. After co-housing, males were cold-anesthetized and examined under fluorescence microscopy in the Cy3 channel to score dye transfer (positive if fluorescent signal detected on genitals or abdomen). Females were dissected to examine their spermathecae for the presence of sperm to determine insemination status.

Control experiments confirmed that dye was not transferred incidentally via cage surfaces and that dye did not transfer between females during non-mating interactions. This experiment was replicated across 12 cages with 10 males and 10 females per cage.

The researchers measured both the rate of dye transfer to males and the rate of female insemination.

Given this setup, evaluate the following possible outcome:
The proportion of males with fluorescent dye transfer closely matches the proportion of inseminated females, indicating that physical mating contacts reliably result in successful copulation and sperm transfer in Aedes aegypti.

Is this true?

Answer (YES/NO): NO